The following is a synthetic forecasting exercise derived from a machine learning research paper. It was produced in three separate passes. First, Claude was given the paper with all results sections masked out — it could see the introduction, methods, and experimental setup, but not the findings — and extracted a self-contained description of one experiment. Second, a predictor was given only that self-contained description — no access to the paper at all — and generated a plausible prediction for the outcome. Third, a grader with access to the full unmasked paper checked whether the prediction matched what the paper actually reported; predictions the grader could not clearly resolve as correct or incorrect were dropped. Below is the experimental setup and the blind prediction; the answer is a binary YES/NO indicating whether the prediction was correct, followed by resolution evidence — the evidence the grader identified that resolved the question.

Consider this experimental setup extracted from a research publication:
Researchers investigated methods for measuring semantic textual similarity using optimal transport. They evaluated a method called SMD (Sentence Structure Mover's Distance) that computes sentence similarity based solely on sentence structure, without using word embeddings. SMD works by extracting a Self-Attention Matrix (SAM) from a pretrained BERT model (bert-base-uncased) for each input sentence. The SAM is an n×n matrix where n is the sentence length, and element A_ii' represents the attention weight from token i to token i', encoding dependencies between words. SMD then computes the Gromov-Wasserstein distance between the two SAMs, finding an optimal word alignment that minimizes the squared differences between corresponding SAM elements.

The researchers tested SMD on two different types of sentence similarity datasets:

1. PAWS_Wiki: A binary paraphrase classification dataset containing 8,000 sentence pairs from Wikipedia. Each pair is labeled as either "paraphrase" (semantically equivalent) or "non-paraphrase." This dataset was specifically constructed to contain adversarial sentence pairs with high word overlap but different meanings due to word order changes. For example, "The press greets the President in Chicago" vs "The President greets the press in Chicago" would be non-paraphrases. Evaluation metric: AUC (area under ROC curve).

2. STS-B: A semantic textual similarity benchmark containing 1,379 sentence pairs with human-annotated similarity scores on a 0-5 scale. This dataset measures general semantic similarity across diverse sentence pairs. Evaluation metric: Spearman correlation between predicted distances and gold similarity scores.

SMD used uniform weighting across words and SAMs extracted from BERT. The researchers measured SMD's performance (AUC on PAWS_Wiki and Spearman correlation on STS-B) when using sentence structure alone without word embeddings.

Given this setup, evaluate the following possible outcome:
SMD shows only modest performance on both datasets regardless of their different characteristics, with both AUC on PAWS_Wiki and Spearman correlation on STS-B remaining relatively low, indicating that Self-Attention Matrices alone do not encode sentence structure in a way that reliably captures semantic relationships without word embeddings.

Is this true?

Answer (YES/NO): NO